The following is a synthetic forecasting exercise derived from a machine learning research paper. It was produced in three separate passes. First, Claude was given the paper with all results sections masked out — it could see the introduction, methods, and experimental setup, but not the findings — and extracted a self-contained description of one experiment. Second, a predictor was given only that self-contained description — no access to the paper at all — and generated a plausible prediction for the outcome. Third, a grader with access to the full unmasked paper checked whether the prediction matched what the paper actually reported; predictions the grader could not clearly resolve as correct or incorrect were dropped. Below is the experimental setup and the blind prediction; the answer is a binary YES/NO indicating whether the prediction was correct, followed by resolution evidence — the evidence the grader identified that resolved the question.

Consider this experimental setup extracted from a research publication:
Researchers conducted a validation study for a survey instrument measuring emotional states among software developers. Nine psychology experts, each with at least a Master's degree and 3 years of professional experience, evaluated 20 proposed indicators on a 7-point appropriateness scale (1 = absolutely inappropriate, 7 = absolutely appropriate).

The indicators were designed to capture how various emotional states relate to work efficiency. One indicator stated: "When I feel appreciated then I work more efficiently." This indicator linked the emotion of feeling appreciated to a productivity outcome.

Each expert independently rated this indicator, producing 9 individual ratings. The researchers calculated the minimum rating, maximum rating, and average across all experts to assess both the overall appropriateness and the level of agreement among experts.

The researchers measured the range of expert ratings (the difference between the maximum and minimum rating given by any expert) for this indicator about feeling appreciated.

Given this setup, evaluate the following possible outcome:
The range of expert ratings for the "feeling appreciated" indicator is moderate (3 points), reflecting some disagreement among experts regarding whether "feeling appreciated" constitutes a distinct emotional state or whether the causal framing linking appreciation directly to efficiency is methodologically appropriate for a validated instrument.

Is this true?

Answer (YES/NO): NO